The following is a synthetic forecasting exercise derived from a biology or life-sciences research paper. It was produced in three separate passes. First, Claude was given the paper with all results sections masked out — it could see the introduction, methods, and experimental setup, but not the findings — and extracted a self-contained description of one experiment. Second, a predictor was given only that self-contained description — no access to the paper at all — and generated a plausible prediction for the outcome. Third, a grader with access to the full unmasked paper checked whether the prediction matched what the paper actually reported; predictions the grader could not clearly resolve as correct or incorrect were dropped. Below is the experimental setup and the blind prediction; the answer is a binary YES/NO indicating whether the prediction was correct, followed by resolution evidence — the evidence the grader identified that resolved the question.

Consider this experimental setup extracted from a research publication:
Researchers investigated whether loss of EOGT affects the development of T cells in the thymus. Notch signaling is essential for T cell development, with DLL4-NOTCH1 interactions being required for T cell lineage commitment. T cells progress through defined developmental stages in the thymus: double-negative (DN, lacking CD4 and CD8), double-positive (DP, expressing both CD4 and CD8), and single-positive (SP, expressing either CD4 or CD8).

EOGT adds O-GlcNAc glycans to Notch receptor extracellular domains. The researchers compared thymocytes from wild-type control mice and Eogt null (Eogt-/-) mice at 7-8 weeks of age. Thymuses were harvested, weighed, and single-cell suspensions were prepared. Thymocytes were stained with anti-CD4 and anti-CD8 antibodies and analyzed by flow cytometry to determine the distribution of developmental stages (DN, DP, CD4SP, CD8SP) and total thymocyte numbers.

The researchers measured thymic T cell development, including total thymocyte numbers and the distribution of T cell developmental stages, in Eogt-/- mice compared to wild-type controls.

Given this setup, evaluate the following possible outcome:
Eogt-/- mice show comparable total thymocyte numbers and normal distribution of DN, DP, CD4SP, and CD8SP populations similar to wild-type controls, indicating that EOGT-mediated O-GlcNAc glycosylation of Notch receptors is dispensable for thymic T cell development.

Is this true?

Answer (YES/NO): NO